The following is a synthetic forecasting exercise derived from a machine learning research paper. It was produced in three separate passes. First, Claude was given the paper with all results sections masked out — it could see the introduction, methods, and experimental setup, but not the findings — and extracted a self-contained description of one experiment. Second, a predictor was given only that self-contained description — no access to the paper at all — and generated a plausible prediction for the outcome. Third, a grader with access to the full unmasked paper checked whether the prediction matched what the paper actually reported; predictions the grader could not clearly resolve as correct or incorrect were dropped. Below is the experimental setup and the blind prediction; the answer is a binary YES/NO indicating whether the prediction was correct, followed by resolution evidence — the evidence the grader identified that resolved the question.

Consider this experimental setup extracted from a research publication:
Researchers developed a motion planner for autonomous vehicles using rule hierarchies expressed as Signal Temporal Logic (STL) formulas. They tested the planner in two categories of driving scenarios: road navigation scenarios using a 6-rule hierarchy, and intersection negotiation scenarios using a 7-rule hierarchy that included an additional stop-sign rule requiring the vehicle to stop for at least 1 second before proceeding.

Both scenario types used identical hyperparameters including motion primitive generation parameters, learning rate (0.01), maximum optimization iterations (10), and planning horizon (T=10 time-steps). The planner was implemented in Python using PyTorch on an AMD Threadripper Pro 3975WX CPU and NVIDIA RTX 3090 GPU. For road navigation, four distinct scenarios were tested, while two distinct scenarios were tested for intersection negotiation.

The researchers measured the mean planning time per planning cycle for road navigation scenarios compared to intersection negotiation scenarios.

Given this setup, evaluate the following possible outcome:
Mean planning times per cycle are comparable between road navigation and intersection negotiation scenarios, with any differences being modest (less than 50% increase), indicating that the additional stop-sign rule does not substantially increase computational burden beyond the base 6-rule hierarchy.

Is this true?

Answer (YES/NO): YES